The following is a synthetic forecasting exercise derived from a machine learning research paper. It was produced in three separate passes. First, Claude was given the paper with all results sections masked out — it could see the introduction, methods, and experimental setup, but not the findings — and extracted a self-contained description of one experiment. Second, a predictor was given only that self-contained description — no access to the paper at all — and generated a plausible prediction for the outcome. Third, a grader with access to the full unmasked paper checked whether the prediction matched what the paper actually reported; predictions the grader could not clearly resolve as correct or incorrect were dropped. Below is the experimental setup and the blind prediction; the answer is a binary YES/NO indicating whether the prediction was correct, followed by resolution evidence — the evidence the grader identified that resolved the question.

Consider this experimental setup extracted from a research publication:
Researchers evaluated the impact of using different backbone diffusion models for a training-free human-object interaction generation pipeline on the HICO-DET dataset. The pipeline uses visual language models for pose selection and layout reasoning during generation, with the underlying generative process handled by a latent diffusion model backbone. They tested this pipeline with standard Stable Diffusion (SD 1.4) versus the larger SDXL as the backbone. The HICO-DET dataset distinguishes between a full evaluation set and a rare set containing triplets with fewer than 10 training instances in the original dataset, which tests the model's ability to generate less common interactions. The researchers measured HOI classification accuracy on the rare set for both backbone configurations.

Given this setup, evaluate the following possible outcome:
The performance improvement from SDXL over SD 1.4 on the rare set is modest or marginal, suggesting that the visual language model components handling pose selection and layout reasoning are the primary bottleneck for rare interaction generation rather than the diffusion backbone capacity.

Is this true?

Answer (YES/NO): NO